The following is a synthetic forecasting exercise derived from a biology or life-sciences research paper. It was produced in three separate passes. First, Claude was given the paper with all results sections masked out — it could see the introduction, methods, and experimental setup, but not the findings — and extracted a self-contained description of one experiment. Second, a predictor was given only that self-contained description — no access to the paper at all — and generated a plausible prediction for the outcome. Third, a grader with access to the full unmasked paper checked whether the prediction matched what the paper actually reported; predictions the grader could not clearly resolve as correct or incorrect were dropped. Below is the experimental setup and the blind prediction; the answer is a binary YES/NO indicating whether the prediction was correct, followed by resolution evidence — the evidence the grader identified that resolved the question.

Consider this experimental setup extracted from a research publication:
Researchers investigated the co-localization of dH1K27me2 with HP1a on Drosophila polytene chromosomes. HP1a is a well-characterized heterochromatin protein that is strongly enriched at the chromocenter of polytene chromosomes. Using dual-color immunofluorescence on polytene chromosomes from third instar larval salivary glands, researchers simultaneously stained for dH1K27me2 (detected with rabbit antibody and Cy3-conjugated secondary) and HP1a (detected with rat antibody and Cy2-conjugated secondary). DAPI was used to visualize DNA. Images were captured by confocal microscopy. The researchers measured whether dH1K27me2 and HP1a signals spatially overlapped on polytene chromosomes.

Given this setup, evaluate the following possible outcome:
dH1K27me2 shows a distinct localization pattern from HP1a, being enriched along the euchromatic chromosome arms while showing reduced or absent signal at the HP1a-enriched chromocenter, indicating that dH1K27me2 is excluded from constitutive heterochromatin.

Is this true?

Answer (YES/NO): NO